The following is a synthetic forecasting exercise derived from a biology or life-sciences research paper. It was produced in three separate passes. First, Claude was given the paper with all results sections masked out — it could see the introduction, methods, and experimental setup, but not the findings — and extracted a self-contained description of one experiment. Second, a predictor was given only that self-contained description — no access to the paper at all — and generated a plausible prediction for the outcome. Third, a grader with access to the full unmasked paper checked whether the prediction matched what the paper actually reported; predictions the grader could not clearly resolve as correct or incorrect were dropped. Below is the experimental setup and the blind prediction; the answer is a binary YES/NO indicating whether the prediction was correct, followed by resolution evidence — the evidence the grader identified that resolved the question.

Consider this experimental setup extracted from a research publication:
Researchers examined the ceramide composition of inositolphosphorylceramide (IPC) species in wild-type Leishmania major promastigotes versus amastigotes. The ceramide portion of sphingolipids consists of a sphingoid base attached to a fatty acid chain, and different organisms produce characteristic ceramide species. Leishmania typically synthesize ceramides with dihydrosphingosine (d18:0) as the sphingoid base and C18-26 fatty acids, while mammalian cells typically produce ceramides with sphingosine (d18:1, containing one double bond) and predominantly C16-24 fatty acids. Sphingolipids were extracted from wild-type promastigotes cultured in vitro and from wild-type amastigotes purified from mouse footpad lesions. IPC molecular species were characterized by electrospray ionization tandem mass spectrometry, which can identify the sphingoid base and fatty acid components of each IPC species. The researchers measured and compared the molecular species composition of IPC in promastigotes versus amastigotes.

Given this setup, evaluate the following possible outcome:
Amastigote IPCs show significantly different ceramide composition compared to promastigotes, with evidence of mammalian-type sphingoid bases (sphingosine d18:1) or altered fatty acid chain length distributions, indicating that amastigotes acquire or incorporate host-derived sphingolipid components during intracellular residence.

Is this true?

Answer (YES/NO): YES